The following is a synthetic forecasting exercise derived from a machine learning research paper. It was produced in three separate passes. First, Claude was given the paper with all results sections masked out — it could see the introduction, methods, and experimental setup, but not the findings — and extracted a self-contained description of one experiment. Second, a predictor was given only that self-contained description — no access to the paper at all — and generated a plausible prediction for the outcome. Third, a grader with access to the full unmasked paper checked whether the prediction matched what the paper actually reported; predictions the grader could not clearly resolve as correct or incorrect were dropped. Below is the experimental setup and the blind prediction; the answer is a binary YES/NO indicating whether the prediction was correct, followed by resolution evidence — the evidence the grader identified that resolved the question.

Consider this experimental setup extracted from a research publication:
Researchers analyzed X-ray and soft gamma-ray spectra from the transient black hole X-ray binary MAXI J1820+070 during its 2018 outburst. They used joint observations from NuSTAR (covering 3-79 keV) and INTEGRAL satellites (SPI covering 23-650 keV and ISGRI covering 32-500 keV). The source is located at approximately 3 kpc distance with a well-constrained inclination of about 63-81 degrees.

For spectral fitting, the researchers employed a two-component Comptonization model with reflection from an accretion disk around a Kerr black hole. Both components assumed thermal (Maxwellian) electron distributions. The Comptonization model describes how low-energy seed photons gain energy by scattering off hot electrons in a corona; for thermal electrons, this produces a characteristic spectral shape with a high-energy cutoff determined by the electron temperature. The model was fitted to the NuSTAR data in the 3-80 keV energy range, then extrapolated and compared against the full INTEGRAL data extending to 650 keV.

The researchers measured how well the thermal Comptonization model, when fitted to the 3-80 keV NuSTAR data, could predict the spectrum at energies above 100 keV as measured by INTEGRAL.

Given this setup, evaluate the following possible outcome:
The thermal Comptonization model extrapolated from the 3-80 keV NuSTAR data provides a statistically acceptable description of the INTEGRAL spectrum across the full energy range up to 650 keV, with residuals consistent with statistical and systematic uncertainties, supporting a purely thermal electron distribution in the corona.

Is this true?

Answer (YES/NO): NO